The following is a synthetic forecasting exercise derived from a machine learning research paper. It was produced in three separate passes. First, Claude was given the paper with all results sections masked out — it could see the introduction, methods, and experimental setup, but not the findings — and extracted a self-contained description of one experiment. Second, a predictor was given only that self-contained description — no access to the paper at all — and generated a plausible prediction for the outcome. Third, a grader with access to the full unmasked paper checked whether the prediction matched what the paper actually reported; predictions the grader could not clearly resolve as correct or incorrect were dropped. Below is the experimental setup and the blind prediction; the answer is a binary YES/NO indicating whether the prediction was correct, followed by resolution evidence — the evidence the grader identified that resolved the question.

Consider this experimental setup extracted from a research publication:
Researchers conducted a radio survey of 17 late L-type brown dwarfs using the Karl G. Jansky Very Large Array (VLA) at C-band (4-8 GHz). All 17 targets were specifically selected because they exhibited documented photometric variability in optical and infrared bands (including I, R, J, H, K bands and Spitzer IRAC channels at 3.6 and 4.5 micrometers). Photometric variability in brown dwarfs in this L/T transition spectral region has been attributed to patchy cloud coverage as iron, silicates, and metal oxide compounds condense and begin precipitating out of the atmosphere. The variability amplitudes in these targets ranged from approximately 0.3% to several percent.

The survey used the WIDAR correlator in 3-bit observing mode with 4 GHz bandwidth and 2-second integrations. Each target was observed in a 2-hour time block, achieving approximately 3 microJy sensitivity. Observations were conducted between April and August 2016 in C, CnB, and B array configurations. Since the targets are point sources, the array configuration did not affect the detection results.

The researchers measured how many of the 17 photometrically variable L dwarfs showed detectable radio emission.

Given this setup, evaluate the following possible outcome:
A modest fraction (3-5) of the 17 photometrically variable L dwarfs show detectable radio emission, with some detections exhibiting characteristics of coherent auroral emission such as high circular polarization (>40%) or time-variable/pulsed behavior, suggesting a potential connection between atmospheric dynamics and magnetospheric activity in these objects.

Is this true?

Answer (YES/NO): NO